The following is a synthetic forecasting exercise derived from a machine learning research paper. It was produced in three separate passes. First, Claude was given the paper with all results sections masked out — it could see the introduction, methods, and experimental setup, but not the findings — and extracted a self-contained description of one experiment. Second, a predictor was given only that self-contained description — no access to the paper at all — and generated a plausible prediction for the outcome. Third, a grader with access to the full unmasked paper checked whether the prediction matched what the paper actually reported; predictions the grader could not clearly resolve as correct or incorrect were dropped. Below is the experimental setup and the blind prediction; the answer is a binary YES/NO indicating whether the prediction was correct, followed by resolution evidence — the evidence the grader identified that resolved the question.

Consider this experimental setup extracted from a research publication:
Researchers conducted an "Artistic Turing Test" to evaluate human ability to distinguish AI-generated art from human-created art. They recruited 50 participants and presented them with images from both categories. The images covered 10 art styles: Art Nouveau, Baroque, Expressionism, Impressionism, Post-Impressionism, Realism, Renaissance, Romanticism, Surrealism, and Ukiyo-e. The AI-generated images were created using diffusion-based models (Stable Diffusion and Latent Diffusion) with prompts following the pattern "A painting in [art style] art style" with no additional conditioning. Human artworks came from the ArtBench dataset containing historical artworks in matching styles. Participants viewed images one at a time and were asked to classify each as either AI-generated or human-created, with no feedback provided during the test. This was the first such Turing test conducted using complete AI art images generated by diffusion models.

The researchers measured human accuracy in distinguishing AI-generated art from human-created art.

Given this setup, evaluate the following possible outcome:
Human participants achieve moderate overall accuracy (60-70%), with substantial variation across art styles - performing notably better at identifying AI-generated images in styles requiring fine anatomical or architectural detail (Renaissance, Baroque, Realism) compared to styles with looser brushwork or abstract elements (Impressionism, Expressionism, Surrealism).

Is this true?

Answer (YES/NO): NO